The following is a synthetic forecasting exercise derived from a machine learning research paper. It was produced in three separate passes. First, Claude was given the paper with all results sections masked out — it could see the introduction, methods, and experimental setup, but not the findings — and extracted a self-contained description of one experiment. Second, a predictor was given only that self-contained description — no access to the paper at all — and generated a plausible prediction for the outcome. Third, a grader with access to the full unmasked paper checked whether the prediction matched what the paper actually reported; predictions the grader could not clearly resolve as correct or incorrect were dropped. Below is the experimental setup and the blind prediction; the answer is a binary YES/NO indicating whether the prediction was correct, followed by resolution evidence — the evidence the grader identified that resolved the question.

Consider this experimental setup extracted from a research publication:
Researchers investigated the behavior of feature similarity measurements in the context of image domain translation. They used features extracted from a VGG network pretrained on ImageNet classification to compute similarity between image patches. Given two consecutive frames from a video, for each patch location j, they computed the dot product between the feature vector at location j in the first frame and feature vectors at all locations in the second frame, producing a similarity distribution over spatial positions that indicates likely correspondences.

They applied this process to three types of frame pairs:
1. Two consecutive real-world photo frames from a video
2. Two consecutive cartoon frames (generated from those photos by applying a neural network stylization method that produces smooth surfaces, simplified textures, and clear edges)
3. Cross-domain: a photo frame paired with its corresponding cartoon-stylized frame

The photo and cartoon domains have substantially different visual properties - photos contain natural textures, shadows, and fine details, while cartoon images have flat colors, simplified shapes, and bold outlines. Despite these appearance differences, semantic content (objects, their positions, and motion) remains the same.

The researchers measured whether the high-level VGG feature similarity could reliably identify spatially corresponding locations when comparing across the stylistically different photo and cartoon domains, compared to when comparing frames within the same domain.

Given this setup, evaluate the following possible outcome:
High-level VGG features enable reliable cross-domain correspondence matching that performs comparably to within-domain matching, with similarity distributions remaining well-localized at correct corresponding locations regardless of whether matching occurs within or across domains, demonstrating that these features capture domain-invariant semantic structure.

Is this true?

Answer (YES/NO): YES